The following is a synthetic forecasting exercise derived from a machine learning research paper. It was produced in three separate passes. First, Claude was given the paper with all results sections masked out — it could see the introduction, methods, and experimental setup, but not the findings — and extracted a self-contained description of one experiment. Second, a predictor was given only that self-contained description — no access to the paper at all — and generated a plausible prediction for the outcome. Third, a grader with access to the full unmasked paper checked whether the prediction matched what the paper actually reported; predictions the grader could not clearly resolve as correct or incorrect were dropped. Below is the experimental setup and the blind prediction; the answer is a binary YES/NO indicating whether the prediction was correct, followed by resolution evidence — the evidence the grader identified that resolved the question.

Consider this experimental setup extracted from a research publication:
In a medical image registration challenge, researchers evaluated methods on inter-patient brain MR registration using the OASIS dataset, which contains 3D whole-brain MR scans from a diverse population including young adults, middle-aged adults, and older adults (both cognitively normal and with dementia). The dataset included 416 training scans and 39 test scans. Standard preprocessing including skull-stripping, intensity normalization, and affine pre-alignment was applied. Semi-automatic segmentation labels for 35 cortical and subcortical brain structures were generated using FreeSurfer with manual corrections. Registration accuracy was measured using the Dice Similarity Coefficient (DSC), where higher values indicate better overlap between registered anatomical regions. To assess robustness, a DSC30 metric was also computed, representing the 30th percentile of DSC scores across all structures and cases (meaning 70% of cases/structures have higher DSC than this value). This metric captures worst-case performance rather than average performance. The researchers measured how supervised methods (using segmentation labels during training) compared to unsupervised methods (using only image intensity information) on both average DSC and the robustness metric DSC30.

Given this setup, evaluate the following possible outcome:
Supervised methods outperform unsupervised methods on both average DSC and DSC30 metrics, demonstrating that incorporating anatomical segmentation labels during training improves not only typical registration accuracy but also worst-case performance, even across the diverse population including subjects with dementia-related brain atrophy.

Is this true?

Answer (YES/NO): YES